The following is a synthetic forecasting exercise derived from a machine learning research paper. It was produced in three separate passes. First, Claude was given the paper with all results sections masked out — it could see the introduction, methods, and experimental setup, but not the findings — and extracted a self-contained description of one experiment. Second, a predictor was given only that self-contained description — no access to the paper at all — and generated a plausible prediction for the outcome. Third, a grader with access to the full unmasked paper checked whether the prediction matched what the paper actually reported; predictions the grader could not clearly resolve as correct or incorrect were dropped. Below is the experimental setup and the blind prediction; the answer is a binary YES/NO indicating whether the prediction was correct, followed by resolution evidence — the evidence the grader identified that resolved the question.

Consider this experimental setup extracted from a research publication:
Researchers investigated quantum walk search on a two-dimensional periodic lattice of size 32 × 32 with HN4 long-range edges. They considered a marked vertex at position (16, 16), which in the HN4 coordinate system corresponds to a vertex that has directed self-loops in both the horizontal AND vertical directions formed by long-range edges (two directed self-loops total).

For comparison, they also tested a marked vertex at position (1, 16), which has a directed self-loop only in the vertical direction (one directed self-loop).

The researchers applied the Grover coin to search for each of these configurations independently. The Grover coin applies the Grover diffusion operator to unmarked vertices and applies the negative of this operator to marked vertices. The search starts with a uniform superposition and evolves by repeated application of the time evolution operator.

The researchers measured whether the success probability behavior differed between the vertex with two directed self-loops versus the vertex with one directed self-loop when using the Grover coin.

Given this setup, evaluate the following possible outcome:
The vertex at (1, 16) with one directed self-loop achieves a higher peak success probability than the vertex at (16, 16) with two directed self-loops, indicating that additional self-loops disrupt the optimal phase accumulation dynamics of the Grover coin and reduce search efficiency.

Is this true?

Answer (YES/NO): NO